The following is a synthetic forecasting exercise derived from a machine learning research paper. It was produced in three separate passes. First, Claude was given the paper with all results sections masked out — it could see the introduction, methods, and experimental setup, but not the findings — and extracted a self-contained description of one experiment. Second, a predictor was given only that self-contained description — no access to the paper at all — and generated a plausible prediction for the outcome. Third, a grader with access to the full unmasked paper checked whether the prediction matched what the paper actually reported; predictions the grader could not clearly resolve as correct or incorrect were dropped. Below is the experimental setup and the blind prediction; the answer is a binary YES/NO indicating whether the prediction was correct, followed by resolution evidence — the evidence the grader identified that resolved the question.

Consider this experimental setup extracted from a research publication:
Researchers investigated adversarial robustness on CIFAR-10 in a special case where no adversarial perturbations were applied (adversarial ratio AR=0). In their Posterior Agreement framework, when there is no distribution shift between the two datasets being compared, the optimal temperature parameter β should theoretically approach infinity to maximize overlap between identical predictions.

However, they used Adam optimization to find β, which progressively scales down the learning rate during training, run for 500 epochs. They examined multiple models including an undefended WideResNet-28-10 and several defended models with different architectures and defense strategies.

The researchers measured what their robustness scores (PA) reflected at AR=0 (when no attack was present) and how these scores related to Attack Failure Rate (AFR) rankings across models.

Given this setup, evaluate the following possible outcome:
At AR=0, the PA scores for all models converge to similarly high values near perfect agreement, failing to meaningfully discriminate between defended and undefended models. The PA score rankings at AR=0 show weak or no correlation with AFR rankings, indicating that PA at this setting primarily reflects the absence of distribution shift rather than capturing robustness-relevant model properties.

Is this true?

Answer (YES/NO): NO